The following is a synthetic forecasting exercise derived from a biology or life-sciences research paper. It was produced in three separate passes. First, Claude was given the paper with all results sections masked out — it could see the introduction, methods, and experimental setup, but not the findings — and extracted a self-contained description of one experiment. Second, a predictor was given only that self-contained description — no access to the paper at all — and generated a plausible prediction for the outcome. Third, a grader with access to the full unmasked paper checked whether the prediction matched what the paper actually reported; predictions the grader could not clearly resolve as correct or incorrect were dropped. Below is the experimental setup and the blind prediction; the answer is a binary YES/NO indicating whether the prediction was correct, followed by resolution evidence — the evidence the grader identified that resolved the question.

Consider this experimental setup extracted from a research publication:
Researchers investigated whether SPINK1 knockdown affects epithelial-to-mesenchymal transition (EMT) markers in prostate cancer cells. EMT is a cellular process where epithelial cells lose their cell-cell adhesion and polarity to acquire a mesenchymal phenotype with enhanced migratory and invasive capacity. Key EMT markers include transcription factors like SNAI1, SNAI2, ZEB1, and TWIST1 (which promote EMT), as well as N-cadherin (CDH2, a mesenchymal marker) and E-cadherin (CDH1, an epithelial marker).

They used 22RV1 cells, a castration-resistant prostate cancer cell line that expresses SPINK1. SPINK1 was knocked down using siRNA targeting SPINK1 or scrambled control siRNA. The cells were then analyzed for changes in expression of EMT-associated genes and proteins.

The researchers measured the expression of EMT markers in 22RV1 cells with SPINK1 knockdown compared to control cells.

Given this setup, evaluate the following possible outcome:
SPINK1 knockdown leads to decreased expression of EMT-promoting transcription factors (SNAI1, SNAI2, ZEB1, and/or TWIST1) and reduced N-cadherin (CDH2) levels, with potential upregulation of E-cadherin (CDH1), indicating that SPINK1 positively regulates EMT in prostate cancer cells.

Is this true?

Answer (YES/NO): NO